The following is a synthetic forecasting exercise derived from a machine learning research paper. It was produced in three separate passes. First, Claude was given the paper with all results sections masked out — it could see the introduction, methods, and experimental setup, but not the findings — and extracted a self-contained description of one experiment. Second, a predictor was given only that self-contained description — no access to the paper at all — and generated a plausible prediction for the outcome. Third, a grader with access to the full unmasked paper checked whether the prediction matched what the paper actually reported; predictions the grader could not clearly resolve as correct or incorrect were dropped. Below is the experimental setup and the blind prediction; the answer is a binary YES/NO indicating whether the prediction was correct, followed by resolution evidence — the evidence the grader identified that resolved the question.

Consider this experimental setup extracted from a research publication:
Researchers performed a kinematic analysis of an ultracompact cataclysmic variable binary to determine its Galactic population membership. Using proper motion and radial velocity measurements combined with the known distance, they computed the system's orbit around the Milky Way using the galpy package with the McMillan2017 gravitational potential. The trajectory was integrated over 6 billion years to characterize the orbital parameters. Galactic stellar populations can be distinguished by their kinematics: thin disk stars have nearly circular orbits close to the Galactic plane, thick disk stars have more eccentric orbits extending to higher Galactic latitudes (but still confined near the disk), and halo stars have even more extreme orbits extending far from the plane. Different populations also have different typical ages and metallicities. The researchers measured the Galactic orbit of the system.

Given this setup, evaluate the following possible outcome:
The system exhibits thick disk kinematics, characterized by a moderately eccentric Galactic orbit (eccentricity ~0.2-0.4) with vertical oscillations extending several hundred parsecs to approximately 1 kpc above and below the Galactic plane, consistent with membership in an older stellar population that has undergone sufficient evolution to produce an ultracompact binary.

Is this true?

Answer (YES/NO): NO